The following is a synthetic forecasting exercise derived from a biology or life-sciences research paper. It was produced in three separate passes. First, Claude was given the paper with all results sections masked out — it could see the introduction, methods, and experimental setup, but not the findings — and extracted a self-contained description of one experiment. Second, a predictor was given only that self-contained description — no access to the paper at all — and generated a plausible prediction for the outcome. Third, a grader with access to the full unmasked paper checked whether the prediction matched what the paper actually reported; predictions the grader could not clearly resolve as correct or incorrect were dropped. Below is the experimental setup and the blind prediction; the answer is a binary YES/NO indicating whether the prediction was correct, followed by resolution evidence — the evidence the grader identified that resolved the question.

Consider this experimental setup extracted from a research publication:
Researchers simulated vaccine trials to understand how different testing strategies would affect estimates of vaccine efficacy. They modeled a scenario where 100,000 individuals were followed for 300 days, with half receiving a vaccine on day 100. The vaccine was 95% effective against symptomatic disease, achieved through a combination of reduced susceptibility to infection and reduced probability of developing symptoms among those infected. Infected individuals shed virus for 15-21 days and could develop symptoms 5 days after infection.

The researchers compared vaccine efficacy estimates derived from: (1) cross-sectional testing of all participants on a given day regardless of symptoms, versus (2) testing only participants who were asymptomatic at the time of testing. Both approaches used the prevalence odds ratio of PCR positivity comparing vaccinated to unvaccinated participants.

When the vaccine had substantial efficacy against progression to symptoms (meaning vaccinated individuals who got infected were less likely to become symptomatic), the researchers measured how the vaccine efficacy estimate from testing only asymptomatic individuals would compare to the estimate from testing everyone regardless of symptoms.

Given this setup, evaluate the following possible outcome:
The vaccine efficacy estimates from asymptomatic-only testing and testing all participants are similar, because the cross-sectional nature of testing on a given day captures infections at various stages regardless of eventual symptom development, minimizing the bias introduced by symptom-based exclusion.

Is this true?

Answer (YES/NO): NO